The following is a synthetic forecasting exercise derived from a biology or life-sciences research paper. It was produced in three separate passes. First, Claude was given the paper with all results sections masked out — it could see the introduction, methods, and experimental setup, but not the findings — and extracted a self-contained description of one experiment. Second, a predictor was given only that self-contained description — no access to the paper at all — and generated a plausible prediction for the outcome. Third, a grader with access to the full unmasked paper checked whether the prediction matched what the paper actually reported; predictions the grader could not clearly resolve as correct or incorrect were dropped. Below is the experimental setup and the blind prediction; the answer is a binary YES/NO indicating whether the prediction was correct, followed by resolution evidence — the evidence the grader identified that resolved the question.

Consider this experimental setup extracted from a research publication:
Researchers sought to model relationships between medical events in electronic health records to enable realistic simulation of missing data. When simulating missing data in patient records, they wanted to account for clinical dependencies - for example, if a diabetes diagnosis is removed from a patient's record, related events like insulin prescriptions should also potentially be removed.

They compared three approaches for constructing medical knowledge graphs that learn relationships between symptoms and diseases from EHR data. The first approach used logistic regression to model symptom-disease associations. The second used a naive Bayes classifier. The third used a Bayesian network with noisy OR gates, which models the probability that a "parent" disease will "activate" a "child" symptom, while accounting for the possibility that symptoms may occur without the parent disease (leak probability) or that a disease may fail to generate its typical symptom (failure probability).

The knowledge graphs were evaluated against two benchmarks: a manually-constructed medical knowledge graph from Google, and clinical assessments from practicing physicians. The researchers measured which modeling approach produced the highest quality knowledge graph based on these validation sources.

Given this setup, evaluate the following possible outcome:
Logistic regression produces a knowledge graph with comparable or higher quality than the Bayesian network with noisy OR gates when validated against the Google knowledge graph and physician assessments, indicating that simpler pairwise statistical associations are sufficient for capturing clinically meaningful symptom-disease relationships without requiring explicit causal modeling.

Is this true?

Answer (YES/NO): NO